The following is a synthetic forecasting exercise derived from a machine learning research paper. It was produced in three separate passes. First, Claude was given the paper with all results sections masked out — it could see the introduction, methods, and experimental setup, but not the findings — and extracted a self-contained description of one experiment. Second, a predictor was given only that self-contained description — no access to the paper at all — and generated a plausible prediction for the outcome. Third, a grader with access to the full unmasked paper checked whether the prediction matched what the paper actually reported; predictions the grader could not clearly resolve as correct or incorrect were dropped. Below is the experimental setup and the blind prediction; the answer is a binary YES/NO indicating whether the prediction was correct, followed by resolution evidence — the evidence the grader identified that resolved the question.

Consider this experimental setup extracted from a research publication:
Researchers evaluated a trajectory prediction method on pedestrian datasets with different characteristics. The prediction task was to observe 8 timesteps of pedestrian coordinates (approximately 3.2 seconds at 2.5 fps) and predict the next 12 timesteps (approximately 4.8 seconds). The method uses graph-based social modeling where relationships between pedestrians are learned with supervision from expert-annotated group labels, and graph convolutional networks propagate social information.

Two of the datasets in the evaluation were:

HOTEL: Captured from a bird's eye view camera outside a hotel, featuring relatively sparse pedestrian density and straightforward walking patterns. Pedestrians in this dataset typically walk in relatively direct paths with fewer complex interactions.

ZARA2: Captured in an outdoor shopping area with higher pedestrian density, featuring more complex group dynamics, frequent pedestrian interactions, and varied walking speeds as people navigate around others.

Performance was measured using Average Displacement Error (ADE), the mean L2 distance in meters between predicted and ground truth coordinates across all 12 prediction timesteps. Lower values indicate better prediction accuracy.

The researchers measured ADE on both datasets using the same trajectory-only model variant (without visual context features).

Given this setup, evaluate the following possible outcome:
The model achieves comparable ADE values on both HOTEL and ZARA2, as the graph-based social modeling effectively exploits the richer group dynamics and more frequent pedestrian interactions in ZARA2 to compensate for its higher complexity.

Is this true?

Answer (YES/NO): YES